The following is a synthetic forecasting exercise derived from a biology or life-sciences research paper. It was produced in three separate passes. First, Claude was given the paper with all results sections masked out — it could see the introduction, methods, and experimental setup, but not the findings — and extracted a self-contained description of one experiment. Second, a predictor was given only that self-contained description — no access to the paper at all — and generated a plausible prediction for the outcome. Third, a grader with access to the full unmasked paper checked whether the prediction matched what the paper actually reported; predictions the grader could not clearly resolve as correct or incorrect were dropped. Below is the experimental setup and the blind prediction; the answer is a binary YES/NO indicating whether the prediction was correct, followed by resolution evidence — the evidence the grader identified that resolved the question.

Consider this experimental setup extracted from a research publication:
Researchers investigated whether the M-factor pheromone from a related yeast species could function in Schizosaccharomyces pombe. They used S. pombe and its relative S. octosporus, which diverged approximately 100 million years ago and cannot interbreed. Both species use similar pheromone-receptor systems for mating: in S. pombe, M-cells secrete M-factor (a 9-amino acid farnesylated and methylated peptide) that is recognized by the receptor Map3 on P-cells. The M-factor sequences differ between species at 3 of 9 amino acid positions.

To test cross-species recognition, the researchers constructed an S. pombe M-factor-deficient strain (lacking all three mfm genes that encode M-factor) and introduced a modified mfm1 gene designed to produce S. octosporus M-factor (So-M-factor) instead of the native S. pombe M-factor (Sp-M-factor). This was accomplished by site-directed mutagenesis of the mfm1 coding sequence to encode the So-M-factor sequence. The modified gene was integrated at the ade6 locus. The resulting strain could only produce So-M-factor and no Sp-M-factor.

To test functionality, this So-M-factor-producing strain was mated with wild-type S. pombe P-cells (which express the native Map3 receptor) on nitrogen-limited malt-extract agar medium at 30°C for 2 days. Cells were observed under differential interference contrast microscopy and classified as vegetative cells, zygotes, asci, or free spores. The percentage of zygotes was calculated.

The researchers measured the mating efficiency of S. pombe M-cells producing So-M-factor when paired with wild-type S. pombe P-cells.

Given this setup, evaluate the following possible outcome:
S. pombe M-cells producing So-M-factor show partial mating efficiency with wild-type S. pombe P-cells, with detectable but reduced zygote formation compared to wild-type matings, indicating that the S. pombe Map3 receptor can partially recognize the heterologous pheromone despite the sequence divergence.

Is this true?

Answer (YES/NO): NO